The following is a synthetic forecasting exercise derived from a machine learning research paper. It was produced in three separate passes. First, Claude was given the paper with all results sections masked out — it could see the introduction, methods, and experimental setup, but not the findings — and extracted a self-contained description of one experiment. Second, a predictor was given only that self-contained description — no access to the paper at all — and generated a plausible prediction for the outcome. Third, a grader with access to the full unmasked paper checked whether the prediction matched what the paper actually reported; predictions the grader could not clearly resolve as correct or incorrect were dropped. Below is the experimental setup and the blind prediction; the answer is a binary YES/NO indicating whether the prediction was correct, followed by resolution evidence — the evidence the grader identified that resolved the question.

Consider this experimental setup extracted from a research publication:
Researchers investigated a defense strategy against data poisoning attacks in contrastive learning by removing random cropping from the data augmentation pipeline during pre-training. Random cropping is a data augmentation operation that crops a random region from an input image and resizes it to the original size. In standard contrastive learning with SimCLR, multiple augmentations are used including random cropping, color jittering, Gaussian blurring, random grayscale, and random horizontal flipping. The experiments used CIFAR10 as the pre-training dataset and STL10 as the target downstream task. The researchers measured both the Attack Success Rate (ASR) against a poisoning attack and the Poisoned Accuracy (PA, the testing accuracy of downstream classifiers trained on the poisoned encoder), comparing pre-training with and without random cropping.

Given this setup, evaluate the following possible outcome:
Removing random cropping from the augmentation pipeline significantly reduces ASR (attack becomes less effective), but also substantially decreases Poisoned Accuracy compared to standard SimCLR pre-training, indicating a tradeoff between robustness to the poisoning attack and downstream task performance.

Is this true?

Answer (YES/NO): YES